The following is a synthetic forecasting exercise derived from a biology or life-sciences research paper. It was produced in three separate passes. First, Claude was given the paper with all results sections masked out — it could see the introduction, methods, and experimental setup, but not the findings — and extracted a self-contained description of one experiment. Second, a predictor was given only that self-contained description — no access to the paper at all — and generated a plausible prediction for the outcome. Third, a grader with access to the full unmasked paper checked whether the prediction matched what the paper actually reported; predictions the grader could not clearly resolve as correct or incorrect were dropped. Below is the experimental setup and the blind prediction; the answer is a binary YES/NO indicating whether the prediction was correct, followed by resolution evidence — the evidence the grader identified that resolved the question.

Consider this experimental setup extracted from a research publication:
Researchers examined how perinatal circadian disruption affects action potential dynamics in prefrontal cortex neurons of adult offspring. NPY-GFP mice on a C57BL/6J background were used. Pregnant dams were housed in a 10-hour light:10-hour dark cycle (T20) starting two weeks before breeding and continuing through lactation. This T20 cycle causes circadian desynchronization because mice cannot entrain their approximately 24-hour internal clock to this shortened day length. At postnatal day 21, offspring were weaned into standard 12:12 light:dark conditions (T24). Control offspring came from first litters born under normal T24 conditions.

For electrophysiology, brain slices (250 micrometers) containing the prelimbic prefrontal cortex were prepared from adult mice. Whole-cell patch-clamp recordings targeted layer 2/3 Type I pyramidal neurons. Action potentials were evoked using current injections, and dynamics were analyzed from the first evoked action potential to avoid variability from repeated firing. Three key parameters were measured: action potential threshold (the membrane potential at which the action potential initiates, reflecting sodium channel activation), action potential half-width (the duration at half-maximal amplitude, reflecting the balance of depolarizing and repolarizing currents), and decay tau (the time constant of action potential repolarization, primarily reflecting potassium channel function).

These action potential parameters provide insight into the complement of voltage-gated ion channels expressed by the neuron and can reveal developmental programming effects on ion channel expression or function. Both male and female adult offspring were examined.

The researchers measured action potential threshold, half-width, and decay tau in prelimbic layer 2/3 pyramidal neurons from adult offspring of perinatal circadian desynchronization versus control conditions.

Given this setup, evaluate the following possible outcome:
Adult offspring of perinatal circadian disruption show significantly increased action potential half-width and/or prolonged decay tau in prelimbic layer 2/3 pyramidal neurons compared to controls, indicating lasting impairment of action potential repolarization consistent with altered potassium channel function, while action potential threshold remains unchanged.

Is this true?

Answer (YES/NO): NO